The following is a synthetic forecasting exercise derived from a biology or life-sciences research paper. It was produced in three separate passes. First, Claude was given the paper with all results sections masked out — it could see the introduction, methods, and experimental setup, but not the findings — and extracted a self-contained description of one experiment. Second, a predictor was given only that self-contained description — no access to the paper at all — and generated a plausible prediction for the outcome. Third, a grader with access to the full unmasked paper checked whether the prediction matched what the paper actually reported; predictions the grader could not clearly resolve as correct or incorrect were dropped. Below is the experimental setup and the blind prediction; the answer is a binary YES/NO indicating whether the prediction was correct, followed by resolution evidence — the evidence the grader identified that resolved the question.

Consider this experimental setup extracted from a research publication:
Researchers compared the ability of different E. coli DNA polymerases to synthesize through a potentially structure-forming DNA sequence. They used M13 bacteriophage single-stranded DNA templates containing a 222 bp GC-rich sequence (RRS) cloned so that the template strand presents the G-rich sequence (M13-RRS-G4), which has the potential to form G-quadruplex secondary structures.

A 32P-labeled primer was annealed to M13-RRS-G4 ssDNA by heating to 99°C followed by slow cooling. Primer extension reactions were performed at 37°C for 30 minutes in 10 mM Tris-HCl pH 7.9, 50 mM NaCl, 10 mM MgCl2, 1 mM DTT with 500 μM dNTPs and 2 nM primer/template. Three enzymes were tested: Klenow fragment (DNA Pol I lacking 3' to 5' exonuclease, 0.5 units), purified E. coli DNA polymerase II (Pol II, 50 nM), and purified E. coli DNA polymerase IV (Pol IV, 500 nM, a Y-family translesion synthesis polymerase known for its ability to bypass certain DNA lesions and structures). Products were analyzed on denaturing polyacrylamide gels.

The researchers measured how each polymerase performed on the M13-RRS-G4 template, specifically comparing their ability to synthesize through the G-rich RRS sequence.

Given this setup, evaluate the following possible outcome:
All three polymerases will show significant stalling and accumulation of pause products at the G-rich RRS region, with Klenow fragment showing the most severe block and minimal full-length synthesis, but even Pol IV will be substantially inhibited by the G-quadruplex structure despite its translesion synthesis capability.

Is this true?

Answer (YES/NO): NO